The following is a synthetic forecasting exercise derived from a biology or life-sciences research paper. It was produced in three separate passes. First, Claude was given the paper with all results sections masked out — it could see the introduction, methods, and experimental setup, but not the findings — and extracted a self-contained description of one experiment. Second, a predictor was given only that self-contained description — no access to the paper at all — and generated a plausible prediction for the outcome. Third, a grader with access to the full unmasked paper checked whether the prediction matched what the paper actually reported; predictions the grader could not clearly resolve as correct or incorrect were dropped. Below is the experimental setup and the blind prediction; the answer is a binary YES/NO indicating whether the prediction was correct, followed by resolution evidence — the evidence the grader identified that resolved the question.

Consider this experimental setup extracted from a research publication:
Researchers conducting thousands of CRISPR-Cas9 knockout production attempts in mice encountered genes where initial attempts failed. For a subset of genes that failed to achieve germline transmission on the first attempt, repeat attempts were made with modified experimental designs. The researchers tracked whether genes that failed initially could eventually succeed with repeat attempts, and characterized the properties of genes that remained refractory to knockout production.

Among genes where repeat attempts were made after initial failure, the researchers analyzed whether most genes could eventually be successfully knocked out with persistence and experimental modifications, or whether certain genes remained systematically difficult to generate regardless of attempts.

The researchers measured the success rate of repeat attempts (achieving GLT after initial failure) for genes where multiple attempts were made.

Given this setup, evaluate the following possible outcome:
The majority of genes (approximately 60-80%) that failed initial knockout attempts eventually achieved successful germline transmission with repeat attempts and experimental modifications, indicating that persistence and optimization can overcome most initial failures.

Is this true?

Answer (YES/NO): NO